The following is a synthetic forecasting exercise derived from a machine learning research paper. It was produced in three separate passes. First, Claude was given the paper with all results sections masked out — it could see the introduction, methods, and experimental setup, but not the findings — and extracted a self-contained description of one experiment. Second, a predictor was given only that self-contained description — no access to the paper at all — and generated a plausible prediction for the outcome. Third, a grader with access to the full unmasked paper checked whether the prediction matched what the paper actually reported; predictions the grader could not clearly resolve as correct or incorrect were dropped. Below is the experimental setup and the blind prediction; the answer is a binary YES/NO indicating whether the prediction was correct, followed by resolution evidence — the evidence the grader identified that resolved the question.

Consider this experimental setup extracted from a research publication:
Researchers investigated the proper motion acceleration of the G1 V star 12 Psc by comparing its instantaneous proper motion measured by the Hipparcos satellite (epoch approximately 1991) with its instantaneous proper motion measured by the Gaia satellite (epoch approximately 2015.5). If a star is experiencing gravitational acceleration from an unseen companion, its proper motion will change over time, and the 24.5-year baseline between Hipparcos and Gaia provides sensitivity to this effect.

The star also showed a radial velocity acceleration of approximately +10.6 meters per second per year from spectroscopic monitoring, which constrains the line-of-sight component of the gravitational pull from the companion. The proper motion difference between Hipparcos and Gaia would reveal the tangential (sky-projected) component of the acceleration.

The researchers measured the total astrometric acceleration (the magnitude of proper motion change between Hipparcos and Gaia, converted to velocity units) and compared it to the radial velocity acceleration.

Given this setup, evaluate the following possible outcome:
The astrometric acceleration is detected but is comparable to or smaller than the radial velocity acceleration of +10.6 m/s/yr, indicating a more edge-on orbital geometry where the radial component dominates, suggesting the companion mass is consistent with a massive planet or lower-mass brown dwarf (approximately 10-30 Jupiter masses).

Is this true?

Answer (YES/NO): NO